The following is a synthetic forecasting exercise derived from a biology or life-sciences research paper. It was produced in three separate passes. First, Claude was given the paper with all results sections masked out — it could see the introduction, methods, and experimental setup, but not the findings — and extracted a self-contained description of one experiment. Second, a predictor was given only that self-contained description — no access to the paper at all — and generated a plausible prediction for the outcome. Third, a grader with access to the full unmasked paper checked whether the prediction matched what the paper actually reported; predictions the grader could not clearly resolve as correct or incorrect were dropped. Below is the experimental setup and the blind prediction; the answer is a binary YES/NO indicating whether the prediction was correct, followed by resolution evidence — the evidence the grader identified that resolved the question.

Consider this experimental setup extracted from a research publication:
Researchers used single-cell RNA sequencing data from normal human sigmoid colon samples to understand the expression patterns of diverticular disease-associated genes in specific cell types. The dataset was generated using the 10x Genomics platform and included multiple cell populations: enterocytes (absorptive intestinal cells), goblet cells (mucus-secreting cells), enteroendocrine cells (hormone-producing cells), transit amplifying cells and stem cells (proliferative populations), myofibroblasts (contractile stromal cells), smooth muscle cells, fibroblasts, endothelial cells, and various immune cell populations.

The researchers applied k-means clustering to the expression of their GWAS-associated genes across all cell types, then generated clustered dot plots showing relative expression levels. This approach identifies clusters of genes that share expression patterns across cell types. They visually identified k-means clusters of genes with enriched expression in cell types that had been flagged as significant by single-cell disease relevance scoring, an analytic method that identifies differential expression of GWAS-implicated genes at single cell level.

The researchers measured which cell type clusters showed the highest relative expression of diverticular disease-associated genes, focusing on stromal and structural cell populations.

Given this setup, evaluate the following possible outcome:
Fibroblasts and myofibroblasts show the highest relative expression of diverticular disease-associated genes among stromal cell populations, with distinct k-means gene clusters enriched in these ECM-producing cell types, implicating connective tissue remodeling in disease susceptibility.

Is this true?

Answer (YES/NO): NO